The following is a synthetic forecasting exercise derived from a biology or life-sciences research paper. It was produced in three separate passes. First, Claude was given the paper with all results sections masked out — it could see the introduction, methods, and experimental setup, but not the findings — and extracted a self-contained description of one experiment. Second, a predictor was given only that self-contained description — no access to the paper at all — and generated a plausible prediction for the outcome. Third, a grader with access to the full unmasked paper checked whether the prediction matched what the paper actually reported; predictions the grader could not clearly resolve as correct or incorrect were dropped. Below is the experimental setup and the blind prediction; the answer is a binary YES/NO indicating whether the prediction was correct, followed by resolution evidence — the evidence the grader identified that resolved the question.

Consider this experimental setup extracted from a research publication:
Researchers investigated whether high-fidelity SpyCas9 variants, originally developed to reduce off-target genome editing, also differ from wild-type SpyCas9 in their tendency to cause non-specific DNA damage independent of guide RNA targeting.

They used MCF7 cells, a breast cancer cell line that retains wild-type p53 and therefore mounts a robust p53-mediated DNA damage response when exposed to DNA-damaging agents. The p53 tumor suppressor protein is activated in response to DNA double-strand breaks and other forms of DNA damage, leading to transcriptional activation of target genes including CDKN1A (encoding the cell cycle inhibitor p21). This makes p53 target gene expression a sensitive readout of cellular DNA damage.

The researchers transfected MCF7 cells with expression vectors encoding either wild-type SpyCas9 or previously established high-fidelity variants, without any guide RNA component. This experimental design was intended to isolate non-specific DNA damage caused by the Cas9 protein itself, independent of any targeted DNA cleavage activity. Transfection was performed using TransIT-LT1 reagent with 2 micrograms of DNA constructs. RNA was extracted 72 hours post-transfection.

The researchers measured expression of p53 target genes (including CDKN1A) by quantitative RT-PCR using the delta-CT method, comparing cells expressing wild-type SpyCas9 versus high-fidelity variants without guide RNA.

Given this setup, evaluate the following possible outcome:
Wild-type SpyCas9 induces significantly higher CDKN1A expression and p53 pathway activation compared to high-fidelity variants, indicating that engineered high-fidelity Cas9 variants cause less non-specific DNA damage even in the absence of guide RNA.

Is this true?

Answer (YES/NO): YES